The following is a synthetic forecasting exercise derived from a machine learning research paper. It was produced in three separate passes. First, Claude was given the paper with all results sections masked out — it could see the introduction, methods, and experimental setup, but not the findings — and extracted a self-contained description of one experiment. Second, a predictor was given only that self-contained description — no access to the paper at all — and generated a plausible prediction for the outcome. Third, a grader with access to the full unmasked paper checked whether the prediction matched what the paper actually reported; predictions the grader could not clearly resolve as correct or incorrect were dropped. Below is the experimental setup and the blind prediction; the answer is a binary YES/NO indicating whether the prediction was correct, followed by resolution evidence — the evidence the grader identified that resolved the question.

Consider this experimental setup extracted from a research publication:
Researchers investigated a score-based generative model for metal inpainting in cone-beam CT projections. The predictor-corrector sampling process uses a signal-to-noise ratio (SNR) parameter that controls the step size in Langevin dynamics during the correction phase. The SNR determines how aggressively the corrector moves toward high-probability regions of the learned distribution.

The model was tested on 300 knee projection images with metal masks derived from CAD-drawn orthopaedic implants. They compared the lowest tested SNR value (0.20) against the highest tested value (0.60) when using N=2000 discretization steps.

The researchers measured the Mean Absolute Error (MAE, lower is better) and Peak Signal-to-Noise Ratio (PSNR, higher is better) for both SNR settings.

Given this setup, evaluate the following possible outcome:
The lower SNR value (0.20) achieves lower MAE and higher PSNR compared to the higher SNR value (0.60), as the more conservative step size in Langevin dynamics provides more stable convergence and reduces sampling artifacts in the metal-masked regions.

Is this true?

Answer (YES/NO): YES